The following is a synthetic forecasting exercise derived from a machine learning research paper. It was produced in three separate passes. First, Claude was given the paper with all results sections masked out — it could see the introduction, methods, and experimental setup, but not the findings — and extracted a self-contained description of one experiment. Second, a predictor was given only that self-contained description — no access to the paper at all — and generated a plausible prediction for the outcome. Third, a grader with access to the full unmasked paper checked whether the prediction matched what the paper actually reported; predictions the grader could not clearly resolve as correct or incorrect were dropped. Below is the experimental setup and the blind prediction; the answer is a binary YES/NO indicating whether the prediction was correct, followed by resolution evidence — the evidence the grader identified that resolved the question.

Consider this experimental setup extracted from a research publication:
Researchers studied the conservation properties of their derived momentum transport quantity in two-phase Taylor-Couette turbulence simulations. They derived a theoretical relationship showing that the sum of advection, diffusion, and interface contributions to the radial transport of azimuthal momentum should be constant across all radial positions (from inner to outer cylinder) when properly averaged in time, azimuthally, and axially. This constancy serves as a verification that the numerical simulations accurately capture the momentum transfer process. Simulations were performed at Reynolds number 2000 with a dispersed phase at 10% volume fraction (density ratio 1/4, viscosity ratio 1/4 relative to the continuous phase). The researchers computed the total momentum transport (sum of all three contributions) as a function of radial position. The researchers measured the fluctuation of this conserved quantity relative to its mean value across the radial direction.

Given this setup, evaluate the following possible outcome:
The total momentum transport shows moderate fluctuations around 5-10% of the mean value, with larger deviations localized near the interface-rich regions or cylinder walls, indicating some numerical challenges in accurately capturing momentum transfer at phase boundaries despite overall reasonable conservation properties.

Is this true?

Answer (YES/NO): NO